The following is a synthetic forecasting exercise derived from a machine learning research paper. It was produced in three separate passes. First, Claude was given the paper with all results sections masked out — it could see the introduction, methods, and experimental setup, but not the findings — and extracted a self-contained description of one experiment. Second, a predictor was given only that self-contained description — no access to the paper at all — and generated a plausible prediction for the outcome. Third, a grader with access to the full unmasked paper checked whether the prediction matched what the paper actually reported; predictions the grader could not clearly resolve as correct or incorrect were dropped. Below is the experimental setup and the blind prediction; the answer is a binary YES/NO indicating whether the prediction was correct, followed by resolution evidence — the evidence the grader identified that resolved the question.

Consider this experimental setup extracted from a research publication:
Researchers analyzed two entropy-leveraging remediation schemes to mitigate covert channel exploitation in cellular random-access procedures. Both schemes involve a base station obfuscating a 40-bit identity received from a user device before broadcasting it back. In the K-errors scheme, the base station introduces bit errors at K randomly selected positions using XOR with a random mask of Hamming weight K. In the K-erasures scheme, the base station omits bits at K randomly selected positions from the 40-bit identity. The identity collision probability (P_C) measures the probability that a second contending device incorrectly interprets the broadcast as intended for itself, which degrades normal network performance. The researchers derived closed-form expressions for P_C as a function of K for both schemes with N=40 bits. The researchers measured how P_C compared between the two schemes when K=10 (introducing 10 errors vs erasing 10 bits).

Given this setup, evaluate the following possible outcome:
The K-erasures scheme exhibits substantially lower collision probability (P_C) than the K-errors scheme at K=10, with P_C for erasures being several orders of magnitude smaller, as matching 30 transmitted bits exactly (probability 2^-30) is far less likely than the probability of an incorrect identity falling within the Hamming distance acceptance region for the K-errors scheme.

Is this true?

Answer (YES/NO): YES